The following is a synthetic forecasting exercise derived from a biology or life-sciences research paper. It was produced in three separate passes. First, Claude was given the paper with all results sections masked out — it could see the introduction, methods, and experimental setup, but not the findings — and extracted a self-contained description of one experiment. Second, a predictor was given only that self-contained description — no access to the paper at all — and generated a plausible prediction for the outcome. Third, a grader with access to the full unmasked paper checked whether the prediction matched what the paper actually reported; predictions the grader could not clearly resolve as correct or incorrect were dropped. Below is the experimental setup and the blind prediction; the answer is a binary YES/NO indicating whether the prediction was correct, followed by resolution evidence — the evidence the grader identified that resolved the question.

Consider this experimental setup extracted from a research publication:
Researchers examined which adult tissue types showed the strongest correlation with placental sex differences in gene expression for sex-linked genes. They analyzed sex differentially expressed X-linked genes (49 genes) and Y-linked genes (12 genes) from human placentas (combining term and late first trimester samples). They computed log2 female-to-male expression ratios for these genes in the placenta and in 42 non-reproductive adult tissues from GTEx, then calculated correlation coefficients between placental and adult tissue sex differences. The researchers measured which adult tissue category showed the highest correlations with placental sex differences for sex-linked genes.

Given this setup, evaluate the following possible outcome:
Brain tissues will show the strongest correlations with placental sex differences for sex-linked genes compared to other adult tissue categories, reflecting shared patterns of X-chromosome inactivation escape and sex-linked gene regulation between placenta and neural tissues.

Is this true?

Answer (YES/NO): YES